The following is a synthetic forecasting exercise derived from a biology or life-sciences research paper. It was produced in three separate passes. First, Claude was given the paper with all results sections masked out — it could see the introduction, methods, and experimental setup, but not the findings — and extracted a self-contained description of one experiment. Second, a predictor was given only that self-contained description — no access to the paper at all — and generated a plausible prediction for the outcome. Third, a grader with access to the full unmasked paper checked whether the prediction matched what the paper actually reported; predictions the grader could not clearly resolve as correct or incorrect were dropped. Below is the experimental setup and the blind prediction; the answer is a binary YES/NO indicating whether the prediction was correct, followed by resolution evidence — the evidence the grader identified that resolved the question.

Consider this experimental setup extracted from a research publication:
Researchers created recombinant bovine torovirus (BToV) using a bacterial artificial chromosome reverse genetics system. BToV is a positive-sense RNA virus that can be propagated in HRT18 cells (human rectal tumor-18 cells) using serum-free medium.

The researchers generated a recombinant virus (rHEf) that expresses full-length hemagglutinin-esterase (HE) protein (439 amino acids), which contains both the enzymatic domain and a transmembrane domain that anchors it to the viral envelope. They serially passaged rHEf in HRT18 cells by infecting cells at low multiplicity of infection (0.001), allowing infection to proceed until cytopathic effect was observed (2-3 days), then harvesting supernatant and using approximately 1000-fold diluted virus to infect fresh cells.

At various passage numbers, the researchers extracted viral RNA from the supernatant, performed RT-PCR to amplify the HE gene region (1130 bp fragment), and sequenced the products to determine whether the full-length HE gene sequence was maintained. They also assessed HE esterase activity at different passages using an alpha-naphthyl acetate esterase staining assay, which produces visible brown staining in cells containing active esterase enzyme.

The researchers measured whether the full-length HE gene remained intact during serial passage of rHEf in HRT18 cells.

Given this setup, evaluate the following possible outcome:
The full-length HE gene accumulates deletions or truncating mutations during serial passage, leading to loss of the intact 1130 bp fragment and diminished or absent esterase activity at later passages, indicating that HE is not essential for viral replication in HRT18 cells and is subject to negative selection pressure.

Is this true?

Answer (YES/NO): NO